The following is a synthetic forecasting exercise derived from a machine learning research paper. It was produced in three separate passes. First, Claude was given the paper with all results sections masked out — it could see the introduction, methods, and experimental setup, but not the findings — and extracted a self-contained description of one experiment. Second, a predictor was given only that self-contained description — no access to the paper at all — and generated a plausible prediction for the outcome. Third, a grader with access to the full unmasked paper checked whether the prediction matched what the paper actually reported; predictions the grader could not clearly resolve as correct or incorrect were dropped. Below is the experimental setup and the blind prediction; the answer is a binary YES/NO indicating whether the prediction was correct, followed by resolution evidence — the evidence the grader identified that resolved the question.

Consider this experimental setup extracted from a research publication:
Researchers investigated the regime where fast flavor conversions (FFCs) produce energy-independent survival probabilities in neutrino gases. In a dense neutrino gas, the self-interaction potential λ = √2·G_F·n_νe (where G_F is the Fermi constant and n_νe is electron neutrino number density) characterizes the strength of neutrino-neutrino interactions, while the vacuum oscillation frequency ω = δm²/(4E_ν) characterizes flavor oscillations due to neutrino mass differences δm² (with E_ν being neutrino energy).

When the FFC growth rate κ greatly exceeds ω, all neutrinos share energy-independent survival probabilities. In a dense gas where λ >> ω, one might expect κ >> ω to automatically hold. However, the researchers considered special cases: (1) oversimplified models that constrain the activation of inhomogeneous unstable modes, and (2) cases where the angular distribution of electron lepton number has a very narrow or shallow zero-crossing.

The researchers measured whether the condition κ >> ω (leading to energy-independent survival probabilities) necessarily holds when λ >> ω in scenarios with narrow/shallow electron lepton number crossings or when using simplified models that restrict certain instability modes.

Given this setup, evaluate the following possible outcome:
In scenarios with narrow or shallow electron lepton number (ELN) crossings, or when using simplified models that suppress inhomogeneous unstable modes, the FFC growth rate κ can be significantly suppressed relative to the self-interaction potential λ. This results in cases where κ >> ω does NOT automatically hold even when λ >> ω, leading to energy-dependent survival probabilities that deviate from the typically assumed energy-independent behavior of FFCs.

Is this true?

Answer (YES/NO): YES